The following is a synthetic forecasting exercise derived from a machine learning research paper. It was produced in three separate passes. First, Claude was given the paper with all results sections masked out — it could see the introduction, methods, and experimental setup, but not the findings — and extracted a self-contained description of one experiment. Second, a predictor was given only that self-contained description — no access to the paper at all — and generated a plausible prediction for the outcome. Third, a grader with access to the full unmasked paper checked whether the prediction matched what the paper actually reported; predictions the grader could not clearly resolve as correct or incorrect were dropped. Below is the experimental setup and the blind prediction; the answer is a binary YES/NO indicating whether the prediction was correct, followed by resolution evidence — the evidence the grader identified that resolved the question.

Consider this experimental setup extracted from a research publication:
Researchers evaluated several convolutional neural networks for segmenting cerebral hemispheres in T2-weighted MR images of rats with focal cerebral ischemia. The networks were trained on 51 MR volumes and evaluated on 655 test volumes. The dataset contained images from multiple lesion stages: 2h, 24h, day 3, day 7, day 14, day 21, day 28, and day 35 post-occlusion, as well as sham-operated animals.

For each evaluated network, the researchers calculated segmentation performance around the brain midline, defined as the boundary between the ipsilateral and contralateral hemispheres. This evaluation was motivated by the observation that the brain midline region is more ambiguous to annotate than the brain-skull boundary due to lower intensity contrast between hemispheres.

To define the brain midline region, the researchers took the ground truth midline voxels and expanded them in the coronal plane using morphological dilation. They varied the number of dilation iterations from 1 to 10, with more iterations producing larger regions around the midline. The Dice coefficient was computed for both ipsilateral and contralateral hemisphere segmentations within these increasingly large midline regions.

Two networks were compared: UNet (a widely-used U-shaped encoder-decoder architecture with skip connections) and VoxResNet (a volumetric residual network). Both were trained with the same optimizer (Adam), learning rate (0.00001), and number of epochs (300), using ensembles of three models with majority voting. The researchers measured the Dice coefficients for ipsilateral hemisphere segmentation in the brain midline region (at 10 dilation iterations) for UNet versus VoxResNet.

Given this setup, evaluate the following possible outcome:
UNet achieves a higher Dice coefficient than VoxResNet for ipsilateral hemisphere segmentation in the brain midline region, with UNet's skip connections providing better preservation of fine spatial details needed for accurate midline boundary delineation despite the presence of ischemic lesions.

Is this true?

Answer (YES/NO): YES